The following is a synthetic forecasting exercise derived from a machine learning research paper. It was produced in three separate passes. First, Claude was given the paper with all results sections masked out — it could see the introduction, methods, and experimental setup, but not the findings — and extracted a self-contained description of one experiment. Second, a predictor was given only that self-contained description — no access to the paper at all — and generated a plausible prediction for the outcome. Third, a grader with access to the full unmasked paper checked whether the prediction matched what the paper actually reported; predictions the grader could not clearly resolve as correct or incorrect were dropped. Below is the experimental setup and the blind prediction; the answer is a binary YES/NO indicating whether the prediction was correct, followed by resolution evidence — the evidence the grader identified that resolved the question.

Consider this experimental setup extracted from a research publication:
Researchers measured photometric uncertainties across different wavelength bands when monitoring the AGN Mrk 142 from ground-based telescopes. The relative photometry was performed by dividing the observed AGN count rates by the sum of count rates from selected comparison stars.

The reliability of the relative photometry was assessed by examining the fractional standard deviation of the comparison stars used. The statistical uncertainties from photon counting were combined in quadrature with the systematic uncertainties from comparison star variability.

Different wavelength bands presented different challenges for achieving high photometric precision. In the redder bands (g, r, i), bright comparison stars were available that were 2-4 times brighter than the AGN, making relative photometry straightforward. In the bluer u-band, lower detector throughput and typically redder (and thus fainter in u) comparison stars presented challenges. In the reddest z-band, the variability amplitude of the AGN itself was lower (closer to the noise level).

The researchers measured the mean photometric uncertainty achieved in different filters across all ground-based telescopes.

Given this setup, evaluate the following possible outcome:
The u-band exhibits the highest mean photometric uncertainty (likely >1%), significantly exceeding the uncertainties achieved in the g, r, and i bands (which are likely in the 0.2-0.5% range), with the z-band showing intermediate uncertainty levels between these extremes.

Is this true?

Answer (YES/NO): NO